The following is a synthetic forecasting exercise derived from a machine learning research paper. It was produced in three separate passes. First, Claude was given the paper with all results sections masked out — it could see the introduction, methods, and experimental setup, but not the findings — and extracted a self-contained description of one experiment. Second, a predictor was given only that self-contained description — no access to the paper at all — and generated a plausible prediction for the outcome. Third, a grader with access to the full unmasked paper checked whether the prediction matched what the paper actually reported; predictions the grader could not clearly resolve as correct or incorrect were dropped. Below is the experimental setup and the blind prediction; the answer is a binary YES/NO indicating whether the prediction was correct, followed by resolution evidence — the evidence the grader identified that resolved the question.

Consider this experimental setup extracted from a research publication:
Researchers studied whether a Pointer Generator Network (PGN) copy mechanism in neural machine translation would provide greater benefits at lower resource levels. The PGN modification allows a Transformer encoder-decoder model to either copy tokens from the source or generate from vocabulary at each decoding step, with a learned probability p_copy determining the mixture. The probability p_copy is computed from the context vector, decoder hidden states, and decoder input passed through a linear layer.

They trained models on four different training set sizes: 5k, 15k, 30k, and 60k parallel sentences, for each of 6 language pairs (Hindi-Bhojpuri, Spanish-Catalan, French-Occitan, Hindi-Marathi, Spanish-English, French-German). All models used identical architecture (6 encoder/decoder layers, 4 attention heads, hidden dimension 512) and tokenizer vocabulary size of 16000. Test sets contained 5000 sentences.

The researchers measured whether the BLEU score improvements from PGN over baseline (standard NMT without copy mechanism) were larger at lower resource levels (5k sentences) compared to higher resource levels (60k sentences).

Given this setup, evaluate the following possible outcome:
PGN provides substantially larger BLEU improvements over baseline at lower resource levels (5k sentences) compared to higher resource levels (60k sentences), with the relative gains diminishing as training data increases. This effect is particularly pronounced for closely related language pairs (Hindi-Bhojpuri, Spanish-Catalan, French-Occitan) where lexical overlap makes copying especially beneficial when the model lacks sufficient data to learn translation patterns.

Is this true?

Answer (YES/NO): NO